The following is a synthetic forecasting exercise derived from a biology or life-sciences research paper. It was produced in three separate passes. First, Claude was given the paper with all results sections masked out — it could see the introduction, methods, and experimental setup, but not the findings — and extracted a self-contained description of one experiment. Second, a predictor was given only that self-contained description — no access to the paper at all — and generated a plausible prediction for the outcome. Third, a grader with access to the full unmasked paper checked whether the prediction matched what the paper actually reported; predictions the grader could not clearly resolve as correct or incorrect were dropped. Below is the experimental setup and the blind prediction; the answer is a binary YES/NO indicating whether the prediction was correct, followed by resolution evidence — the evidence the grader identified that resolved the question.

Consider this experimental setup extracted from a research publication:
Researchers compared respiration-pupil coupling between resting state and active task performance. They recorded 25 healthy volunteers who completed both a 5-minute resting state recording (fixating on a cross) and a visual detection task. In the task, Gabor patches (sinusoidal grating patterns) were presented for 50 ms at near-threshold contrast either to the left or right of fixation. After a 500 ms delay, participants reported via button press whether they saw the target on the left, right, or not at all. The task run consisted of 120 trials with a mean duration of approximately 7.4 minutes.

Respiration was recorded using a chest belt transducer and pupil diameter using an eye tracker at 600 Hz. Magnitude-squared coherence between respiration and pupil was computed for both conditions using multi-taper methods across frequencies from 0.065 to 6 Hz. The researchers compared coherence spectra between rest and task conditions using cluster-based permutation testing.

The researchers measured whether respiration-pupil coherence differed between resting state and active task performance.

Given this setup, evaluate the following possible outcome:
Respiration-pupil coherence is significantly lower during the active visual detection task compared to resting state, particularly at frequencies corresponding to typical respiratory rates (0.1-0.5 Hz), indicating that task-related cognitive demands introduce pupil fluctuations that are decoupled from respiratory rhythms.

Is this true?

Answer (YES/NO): YES